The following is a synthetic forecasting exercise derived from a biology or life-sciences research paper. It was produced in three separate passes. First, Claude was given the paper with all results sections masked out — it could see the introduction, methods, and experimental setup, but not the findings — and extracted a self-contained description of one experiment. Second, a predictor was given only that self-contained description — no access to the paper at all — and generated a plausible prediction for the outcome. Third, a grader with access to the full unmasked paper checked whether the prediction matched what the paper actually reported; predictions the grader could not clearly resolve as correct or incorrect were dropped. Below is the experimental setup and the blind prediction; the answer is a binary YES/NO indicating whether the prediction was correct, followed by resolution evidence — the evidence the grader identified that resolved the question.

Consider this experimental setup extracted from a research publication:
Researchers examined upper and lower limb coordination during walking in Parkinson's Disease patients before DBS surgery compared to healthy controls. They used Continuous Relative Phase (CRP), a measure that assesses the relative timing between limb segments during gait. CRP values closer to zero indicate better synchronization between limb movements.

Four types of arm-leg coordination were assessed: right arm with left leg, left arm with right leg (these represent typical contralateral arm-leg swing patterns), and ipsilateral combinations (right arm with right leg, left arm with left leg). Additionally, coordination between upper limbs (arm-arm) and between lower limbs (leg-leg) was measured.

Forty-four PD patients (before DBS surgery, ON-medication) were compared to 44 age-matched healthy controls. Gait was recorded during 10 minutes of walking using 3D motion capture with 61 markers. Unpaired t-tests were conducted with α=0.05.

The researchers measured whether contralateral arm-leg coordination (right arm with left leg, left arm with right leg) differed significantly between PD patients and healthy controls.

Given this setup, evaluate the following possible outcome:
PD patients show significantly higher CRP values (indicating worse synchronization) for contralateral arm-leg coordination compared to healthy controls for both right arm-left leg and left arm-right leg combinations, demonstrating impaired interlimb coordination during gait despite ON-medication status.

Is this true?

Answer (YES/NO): YES